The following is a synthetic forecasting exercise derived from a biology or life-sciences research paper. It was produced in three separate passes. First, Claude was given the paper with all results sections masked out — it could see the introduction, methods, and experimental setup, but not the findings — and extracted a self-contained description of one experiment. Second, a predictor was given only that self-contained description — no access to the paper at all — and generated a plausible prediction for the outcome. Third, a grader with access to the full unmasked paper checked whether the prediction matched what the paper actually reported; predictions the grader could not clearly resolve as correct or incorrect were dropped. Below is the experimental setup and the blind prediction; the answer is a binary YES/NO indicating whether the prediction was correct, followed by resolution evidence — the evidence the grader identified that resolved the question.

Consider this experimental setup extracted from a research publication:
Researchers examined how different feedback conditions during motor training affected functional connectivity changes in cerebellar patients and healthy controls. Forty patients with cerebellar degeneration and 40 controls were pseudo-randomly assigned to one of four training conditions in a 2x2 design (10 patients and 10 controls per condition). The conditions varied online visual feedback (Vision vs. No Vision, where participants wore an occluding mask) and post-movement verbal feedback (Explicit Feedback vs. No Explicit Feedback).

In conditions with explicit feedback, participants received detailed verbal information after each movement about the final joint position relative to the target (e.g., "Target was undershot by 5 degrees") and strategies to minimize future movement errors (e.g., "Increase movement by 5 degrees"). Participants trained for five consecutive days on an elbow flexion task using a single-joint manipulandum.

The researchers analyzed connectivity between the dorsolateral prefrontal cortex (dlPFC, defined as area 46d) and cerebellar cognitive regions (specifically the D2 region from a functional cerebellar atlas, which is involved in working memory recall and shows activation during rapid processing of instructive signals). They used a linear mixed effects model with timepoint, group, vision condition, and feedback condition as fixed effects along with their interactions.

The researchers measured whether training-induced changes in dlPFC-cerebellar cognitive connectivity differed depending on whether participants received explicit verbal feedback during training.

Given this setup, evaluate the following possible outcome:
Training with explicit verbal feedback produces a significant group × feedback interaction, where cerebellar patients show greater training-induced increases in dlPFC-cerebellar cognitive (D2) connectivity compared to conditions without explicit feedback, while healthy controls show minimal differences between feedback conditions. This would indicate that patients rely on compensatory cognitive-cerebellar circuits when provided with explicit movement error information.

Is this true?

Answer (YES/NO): NO